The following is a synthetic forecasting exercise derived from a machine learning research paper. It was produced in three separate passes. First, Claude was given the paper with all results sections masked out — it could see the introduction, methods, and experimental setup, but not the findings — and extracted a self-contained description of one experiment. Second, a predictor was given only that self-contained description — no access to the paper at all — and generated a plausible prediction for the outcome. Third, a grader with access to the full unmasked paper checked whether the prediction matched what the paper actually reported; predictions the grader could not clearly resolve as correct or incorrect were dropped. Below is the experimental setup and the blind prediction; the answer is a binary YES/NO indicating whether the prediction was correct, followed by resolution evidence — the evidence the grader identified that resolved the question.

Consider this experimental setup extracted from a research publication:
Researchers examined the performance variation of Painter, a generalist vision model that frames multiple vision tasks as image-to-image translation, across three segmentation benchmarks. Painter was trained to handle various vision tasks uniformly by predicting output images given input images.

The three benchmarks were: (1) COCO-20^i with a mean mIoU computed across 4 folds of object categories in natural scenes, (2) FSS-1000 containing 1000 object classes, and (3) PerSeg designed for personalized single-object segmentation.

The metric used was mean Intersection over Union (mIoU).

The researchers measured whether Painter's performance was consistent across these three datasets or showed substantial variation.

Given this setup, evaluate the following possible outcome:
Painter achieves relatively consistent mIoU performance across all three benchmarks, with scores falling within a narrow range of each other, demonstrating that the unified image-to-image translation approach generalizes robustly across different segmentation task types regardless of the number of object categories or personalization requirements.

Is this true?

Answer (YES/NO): NO